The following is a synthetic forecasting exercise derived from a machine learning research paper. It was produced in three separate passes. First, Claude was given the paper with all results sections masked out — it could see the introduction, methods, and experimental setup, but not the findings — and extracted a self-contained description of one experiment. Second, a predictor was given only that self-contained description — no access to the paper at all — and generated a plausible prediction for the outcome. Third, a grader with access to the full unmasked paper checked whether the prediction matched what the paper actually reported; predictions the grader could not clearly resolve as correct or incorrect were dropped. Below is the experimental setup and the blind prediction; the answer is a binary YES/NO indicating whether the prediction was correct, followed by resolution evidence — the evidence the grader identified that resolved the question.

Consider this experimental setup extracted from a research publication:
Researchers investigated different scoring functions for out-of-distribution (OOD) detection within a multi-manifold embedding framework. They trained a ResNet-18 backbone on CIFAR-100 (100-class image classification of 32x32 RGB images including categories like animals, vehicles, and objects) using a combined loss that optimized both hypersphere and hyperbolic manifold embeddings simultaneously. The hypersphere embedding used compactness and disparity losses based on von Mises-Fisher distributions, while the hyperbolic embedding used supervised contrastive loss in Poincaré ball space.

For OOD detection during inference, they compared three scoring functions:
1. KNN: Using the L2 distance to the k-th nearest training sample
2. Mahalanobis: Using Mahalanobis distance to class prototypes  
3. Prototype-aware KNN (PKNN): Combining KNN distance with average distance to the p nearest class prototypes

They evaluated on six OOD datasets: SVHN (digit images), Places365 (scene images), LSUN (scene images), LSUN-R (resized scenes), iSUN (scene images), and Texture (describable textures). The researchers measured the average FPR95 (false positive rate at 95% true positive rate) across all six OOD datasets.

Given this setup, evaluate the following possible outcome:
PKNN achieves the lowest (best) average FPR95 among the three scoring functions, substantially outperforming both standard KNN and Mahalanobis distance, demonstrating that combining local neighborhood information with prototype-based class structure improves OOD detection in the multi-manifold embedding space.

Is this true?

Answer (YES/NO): NO